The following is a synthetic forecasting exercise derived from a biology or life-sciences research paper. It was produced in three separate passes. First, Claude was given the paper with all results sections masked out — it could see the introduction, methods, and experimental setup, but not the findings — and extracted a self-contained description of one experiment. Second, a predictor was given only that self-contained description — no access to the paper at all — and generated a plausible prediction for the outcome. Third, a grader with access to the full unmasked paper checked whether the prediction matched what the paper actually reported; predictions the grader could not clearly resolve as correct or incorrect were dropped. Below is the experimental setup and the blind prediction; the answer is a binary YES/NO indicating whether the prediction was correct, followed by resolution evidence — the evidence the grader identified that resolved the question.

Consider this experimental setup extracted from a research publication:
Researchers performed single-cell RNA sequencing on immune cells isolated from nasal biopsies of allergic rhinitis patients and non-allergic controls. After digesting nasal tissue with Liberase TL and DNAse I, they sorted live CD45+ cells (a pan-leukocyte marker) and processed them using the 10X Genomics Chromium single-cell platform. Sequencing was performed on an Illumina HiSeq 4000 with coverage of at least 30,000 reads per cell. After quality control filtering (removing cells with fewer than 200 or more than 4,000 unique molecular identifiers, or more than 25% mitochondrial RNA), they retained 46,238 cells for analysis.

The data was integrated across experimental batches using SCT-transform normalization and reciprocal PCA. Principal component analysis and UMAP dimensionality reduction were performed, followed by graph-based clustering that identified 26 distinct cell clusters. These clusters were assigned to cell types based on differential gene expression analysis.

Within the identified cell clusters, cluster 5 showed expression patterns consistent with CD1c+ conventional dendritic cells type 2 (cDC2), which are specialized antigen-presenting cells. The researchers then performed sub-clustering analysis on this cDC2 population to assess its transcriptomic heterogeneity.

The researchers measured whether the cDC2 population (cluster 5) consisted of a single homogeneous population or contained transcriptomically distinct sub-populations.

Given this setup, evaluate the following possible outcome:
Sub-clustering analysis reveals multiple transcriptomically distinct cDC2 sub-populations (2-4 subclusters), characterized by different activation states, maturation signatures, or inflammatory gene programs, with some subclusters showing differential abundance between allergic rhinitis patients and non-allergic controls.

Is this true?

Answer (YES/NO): NO